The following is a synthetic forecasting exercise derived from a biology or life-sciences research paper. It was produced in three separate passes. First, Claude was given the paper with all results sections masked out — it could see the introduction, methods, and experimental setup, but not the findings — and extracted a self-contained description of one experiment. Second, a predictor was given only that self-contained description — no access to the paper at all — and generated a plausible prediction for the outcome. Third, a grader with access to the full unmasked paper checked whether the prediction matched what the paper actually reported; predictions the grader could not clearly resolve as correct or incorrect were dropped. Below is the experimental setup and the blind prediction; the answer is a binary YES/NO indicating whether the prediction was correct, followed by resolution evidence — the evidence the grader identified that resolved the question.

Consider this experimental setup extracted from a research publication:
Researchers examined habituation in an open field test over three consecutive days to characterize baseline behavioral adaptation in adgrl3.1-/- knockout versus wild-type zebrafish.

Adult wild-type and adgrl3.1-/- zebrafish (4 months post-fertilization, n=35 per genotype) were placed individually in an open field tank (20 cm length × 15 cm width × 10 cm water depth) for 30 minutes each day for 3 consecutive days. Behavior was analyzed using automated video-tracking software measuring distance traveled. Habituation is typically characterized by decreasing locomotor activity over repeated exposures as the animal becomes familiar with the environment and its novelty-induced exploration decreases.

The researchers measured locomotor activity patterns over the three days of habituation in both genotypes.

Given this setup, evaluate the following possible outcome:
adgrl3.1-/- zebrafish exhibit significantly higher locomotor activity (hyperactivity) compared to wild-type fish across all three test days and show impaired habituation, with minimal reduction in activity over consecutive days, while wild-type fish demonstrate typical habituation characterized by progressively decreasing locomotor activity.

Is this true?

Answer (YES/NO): NO